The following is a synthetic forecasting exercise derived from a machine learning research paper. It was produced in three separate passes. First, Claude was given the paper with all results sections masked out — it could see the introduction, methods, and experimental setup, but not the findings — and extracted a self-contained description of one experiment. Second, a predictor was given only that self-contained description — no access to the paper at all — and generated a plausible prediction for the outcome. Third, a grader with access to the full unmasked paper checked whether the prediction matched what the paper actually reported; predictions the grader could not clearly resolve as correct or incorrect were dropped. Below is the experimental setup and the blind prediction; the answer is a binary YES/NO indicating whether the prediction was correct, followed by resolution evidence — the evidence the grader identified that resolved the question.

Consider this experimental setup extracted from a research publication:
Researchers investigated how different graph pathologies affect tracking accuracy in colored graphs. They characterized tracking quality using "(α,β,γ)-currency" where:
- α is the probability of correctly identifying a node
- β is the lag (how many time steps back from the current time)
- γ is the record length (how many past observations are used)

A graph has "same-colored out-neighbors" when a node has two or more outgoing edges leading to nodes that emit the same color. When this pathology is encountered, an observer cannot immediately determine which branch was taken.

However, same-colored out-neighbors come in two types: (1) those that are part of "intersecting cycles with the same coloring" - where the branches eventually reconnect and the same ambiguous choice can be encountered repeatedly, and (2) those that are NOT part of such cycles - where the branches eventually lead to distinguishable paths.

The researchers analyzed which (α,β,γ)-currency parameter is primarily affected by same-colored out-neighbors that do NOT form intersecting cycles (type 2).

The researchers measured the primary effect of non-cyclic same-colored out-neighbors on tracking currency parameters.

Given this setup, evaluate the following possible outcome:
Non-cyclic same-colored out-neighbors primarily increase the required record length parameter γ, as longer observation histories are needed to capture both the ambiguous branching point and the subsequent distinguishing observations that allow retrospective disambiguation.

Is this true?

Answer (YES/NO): NO